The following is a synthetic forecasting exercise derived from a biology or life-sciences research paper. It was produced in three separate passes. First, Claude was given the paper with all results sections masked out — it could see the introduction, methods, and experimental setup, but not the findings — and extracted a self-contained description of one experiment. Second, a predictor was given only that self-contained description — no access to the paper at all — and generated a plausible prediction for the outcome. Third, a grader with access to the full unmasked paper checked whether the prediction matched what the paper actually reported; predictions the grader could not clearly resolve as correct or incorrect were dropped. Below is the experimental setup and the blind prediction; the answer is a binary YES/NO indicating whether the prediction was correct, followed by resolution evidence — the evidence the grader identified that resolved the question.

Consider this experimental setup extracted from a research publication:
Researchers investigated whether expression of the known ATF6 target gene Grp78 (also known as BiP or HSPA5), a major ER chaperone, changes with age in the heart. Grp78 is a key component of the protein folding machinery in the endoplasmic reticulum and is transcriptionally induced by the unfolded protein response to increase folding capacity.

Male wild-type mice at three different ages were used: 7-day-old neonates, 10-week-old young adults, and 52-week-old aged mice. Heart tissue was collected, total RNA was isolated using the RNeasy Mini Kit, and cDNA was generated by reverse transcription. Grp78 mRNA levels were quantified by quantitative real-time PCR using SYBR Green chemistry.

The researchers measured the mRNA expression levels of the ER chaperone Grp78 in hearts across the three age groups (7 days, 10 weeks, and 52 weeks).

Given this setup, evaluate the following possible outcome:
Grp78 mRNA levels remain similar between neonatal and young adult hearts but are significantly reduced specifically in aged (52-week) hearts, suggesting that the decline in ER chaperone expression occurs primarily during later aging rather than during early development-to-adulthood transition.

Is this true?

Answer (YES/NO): NO